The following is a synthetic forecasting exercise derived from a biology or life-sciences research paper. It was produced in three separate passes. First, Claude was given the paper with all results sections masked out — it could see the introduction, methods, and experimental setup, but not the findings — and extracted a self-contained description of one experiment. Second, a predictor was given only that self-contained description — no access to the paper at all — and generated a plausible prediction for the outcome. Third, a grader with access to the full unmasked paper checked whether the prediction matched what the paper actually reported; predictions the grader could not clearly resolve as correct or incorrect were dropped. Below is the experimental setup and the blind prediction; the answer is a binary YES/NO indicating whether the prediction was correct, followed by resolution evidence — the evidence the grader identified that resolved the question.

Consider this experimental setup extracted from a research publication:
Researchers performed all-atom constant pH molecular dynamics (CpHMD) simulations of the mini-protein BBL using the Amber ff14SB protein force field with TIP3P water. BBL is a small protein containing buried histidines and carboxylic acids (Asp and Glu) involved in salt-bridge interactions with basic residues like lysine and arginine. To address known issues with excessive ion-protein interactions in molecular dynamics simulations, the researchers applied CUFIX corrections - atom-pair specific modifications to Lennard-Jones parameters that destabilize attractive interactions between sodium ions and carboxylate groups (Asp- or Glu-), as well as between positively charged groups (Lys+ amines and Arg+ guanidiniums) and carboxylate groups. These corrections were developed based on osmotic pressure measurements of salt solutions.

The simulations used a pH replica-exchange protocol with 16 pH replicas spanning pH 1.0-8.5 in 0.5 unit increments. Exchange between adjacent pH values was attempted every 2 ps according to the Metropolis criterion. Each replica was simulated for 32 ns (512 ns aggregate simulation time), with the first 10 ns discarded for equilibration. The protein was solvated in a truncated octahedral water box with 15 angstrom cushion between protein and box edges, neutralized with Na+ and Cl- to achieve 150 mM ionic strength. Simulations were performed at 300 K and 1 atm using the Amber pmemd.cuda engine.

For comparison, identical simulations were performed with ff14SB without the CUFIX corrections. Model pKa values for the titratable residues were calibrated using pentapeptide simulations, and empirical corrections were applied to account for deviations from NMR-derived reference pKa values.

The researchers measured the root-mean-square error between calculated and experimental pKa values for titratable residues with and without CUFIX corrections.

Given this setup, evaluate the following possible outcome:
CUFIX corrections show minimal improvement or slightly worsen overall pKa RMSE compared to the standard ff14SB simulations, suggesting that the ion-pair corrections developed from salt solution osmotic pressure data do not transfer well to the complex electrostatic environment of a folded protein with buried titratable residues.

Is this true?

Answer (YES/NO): NO